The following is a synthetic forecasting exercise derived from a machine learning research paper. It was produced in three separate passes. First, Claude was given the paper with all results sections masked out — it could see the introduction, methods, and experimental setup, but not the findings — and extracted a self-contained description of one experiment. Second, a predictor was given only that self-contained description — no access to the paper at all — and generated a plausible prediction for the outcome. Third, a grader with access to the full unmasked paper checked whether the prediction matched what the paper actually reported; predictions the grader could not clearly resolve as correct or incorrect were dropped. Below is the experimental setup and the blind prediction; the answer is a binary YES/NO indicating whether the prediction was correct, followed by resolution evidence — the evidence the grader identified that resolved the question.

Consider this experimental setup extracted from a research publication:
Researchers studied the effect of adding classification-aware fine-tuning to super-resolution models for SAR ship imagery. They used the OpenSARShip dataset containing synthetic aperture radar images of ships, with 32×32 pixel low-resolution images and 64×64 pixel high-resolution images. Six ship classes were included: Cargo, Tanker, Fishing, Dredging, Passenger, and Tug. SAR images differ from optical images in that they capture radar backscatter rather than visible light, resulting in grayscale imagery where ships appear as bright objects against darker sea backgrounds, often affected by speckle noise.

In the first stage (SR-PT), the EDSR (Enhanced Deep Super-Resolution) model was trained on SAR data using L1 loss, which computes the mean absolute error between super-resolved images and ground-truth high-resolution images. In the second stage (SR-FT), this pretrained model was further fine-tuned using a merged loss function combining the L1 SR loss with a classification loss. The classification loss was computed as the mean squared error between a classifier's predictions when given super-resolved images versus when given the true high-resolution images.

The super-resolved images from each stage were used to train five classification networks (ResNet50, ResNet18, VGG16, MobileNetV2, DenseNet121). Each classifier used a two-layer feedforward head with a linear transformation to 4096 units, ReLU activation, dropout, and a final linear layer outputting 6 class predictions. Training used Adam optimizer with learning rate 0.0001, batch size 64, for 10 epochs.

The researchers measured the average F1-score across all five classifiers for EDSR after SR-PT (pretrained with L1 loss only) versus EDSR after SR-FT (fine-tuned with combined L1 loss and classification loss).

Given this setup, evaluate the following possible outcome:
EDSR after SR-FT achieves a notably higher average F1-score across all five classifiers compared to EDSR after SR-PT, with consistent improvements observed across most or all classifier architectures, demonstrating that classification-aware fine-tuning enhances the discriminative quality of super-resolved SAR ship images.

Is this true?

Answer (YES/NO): NO